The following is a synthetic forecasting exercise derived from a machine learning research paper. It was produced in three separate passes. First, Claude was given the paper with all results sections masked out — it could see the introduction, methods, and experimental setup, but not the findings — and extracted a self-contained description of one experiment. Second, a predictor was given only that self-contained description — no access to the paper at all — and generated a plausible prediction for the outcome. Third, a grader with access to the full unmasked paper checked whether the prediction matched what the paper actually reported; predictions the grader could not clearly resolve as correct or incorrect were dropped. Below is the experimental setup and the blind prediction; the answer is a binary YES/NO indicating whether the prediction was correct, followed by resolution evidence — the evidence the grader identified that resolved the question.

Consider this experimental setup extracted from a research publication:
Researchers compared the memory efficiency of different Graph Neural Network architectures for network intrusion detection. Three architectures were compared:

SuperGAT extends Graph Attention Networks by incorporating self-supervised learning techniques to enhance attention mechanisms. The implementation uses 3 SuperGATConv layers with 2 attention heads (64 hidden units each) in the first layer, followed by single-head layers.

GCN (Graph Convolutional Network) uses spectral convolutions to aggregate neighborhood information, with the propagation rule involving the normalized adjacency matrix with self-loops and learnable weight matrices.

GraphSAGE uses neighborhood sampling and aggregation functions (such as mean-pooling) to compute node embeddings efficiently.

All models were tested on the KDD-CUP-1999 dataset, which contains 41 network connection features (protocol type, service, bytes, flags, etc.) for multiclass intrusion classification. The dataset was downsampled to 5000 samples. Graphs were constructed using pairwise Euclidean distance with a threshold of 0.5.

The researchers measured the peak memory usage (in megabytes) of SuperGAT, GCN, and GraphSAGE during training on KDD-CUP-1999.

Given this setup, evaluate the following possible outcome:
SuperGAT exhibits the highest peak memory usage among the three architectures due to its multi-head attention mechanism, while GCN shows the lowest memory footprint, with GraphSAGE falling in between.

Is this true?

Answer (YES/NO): NO